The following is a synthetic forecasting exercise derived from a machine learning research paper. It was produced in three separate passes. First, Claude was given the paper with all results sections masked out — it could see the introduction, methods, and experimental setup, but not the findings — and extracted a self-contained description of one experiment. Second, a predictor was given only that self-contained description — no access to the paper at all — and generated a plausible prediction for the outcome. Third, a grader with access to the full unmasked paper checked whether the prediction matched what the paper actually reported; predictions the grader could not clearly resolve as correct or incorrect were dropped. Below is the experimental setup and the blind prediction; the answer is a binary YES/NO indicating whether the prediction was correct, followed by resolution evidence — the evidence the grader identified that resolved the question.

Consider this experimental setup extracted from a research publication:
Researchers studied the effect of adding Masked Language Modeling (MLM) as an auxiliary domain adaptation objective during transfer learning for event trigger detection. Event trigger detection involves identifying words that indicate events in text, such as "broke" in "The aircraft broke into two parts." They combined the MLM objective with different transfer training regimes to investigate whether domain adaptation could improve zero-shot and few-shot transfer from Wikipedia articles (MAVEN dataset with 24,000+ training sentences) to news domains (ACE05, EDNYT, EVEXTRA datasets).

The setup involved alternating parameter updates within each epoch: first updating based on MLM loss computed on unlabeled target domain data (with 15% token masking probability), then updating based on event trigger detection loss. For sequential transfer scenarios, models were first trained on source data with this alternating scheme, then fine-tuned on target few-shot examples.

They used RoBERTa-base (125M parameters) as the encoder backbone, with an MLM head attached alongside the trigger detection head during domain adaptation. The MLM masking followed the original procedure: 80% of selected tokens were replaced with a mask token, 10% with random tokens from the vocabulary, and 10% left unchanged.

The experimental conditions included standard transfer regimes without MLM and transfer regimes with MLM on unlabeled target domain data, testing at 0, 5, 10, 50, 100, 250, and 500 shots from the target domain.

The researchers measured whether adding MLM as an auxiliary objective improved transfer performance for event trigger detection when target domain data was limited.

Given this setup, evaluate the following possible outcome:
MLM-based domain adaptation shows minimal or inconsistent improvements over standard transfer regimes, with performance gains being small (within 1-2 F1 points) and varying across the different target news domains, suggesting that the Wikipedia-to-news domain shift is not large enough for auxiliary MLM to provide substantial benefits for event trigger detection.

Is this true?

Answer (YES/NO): NO